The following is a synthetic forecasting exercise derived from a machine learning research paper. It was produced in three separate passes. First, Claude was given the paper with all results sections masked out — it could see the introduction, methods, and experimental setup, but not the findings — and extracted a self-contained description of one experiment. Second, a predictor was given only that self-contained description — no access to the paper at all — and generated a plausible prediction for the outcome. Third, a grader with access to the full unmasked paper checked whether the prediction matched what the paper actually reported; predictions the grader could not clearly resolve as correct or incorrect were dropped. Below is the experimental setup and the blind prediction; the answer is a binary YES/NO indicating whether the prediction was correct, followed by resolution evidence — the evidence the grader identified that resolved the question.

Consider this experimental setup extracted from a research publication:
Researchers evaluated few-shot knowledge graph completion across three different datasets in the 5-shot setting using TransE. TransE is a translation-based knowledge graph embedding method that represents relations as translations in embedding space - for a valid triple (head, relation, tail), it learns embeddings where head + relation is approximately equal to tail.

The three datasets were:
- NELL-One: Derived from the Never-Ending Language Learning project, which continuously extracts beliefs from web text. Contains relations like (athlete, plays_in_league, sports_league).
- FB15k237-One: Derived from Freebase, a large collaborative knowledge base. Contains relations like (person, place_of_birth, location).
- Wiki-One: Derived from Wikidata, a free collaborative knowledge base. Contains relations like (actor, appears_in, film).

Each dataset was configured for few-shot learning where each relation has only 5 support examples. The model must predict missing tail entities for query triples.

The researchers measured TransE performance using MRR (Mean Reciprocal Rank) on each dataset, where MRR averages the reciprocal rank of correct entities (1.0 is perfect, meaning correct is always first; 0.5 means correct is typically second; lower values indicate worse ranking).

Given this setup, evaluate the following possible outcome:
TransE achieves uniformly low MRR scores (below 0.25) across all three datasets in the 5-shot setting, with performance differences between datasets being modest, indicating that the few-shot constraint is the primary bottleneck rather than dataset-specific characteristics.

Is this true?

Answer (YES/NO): NO